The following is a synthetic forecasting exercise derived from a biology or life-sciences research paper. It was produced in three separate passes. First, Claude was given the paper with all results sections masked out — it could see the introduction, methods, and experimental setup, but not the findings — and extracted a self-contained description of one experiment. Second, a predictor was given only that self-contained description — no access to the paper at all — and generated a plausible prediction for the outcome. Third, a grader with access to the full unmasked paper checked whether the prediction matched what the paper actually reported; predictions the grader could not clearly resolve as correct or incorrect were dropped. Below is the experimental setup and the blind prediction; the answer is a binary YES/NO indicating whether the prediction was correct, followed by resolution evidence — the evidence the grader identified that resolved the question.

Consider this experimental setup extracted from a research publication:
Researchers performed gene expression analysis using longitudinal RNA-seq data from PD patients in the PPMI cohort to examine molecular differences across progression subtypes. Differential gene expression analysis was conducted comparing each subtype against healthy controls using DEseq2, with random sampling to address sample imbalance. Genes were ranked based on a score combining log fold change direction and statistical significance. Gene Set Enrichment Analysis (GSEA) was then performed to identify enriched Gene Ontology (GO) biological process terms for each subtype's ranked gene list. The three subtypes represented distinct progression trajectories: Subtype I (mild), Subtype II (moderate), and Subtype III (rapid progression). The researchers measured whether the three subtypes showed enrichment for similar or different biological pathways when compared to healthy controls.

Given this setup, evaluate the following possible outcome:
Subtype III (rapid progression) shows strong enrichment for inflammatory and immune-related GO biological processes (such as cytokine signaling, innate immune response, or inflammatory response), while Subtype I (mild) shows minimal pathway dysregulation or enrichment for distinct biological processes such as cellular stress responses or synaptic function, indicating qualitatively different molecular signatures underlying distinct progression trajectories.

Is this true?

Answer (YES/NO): NO